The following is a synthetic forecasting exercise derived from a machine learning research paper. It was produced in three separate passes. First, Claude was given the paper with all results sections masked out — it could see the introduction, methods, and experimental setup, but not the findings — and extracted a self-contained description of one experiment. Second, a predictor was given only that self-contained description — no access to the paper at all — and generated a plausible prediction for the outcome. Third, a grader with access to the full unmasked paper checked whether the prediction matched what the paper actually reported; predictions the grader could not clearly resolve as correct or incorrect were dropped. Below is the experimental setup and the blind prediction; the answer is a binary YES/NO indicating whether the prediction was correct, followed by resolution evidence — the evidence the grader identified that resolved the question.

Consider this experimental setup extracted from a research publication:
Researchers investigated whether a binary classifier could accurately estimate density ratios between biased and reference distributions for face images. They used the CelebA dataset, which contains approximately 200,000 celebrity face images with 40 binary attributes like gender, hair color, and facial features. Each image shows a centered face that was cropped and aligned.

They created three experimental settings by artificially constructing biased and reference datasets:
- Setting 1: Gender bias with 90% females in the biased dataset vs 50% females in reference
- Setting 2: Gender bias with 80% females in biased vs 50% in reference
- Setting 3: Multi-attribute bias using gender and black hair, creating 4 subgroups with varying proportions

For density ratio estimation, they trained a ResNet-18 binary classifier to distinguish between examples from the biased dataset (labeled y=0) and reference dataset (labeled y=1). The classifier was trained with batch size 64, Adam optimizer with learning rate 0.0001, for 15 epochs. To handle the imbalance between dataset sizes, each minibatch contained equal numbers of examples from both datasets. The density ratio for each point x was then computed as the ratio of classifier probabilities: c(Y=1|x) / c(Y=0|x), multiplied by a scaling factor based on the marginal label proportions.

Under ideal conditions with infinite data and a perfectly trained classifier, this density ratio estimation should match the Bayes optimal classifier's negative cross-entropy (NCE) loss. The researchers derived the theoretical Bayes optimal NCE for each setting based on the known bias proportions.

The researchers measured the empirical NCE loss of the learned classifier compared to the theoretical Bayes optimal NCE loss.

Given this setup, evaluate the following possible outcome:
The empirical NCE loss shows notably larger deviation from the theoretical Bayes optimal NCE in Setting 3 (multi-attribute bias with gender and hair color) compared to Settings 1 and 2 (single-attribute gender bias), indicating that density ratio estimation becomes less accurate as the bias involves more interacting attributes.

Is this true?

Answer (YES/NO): NO